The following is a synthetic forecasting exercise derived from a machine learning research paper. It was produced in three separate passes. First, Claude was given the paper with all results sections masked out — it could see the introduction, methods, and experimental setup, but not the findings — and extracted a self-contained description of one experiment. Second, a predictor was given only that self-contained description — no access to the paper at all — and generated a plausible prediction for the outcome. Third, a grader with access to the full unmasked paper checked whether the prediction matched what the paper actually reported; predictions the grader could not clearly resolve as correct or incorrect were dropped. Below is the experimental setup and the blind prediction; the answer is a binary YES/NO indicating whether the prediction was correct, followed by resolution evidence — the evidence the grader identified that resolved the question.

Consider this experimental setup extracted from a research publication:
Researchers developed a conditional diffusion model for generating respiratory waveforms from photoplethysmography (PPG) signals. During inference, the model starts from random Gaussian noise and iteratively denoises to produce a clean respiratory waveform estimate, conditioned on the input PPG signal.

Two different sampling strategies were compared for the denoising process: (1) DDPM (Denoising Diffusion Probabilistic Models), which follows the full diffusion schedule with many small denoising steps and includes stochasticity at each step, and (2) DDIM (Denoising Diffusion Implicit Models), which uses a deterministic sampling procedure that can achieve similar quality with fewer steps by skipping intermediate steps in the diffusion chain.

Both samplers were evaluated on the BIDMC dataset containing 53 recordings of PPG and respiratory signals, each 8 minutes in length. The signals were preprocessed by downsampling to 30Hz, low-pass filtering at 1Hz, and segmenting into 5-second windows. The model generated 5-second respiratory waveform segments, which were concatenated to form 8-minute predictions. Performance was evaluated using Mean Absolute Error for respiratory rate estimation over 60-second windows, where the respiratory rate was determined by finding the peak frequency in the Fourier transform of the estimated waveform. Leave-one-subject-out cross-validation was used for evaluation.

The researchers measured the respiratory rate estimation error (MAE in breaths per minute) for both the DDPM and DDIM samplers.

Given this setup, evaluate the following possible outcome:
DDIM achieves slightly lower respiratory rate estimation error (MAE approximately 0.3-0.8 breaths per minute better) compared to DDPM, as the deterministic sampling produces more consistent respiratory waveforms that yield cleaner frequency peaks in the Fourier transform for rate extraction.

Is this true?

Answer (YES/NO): NO